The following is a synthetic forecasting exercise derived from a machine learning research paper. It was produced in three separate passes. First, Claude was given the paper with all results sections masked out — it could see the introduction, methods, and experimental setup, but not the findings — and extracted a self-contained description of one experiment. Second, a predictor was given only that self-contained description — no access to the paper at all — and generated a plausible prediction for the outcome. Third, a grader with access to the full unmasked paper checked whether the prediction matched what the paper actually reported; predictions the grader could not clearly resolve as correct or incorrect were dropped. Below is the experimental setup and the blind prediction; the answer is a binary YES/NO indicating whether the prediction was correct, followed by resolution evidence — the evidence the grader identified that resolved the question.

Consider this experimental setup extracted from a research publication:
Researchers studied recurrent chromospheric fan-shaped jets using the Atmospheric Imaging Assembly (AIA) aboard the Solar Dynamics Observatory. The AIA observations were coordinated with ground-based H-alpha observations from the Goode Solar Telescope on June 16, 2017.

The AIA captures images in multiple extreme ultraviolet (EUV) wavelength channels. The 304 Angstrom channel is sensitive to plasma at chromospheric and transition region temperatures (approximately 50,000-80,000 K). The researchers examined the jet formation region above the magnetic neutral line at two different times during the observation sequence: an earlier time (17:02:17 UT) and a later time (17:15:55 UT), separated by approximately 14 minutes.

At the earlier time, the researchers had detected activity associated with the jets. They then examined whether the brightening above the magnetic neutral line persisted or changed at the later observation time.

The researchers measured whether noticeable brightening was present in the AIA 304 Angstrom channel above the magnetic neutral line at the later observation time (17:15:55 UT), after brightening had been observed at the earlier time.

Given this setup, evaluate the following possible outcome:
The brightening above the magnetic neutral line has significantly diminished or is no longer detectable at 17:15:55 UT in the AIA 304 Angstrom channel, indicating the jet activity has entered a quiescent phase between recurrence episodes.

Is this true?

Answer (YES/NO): YES